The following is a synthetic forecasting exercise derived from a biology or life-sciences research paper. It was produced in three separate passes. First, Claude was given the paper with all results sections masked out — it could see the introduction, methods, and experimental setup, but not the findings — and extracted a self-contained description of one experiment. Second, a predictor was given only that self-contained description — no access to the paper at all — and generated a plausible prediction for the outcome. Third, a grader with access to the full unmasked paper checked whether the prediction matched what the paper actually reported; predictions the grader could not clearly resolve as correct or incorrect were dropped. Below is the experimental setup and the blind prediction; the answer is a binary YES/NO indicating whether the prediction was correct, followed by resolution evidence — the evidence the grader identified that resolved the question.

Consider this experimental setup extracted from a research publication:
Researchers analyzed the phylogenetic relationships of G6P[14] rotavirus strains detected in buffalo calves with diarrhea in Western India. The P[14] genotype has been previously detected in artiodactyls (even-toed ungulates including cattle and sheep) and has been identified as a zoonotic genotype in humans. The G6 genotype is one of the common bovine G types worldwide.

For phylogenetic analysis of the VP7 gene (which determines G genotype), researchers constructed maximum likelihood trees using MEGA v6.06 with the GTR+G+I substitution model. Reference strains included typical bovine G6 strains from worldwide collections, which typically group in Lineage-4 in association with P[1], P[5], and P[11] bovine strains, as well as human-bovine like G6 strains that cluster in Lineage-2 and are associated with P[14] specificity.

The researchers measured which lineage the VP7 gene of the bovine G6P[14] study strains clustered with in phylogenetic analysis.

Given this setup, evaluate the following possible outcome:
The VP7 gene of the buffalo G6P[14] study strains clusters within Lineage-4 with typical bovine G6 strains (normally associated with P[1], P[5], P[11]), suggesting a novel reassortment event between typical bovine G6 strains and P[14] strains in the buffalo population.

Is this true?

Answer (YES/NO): NO